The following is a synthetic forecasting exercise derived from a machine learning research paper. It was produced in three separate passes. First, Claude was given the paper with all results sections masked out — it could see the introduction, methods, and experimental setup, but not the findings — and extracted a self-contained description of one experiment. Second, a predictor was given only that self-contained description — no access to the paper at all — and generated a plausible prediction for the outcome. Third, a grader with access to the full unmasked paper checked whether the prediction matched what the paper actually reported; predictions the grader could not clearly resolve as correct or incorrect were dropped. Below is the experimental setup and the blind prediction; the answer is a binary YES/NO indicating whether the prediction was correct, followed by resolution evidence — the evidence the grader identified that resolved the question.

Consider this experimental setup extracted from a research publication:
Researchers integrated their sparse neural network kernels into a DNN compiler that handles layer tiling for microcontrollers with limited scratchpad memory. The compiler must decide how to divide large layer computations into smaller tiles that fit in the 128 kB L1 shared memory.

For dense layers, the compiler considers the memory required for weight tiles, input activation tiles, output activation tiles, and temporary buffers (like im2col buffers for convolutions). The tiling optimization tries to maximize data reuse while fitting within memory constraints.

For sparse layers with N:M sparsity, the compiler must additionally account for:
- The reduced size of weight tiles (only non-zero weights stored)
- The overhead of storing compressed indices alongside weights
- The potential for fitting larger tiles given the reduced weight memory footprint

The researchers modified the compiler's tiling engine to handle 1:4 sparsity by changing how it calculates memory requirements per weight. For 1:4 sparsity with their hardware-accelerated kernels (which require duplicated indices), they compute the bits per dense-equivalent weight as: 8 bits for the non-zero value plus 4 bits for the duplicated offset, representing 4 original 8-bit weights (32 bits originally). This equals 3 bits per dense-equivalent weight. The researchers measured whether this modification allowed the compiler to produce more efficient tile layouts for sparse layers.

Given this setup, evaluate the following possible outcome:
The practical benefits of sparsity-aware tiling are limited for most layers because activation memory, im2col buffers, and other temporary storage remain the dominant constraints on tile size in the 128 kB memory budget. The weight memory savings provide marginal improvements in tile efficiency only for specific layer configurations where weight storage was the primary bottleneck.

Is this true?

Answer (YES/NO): NO